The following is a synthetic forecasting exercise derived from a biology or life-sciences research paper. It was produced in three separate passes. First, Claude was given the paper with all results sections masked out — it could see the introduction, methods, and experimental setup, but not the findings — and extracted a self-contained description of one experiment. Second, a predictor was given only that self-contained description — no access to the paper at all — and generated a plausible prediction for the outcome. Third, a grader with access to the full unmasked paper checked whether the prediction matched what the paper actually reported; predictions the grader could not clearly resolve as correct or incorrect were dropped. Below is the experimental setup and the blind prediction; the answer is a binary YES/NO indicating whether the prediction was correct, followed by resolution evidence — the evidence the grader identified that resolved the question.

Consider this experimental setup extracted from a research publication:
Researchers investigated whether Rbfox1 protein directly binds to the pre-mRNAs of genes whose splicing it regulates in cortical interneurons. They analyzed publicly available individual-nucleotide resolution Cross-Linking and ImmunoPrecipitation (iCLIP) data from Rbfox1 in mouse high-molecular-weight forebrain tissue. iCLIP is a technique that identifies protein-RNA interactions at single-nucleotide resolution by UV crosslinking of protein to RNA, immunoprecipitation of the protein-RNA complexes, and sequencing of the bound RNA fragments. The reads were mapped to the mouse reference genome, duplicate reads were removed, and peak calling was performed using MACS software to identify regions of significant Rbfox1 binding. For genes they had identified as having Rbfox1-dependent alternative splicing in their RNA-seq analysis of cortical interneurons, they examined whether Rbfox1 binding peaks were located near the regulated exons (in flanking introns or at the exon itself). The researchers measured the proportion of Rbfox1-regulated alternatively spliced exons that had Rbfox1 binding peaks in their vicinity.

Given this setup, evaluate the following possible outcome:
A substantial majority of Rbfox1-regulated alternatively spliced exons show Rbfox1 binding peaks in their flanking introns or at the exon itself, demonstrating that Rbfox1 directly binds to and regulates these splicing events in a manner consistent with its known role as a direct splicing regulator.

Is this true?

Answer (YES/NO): NO